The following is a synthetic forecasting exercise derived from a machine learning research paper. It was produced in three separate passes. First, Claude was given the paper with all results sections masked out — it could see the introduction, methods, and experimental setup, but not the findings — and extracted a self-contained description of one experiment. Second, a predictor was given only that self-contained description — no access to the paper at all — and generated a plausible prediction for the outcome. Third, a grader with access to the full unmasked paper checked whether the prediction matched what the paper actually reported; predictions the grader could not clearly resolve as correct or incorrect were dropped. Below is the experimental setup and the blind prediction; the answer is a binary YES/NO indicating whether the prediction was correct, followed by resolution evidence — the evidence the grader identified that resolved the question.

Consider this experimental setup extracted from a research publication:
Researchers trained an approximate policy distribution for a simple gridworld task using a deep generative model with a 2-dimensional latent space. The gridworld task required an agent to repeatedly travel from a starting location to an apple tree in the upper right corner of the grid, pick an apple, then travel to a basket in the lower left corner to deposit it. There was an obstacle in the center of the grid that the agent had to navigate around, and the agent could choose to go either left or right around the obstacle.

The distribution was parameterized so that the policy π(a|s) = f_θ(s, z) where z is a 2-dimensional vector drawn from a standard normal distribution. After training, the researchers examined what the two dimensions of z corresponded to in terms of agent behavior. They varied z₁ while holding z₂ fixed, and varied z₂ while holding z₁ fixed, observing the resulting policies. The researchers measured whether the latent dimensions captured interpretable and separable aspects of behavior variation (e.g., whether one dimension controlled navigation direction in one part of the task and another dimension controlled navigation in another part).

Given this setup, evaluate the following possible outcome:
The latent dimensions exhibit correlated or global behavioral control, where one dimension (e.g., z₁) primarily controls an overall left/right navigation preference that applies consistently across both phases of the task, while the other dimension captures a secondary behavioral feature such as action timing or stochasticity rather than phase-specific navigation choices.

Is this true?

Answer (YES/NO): NO